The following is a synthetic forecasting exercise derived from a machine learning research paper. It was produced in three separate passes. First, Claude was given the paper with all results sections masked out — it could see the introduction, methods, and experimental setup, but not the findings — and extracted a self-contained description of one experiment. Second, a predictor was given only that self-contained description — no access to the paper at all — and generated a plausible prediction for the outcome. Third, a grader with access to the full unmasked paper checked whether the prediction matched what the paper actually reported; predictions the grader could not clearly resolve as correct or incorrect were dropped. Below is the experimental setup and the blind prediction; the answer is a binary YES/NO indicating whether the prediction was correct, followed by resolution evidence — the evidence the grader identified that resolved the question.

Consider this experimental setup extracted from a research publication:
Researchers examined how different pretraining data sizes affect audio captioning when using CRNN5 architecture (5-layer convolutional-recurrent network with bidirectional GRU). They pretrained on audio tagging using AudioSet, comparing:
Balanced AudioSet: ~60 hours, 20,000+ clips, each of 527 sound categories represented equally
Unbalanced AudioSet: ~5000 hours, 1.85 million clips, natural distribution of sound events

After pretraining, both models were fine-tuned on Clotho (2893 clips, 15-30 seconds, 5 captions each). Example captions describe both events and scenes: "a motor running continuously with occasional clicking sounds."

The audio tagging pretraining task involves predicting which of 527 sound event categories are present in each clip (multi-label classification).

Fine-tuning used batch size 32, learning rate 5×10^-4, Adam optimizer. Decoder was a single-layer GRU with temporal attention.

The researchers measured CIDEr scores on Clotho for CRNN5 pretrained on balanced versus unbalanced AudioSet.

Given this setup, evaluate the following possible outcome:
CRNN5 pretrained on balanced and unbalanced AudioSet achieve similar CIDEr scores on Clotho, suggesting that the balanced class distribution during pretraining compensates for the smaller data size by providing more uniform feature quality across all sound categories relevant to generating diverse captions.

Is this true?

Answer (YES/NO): YES